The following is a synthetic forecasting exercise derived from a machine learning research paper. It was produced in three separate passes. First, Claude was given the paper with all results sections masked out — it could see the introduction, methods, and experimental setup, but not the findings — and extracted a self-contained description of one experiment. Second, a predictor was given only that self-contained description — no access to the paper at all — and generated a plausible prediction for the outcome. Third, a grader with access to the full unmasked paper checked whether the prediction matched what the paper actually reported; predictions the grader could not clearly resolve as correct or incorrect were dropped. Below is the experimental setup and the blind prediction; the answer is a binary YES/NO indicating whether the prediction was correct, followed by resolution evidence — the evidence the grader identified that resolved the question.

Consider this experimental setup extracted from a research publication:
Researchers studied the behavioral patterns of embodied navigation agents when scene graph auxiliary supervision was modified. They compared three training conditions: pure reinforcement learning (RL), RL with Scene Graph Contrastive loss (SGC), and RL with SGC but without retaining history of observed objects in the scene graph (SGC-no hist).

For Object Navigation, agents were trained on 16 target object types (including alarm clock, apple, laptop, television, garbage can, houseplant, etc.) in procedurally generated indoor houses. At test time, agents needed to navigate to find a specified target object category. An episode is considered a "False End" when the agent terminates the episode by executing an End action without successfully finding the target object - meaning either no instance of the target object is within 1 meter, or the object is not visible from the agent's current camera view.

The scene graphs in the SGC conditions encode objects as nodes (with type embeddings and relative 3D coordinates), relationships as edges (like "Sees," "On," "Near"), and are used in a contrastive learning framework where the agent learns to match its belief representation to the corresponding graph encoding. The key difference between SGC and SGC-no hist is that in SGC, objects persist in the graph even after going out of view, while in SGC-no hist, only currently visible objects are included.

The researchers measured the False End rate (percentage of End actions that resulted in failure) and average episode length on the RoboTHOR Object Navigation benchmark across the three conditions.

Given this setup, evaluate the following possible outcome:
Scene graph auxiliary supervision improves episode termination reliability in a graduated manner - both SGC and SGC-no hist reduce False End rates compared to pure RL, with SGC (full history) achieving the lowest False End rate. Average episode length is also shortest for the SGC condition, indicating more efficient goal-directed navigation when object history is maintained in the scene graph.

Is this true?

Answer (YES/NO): NO